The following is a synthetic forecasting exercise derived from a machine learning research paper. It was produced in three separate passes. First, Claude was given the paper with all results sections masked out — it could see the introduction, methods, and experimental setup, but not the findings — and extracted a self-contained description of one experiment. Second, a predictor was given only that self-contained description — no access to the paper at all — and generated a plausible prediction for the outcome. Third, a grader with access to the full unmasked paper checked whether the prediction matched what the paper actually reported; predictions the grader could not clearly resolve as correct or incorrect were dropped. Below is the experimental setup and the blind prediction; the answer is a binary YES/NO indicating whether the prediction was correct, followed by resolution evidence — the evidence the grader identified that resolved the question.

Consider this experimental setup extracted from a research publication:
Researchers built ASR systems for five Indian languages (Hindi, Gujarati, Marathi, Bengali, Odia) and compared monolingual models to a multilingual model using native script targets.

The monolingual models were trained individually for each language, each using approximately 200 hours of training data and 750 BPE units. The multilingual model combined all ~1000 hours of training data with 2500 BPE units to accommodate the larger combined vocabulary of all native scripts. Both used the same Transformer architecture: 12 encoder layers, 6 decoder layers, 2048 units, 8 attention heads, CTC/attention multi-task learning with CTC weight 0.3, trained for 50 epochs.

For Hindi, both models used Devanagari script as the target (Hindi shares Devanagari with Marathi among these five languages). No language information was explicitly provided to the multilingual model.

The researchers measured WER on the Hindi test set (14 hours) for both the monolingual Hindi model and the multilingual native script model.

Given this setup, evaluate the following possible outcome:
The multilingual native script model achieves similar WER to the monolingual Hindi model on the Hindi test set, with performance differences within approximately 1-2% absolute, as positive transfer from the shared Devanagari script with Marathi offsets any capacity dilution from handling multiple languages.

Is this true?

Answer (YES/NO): YES